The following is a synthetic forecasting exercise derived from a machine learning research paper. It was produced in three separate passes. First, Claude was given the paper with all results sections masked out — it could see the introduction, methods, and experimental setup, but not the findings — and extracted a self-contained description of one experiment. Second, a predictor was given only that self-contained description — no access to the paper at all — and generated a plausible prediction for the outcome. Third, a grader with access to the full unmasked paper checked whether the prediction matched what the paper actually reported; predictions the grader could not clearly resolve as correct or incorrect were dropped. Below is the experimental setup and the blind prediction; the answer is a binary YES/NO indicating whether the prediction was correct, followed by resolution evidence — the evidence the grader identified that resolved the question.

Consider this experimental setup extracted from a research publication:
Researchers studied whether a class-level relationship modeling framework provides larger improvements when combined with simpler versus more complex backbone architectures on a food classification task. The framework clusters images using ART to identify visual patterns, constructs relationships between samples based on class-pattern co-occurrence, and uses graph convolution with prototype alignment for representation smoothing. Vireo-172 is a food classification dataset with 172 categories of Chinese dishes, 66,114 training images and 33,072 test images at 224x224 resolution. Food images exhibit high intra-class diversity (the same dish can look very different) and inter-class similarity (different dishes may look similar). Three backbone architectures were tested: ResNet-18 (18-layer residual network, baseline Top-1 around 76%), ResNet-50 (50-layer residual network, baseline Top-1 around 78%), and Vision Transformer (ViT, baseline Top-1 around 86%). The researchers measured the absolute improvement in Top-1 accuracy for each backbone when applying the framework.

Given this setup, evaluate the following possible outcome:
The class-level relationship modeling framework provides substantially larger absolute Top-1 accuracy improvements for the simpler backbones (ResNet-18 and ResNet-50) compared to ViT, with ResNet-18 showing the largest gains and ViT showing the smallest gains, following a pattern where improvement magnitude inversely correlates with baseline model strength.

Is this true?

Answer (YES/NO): NO